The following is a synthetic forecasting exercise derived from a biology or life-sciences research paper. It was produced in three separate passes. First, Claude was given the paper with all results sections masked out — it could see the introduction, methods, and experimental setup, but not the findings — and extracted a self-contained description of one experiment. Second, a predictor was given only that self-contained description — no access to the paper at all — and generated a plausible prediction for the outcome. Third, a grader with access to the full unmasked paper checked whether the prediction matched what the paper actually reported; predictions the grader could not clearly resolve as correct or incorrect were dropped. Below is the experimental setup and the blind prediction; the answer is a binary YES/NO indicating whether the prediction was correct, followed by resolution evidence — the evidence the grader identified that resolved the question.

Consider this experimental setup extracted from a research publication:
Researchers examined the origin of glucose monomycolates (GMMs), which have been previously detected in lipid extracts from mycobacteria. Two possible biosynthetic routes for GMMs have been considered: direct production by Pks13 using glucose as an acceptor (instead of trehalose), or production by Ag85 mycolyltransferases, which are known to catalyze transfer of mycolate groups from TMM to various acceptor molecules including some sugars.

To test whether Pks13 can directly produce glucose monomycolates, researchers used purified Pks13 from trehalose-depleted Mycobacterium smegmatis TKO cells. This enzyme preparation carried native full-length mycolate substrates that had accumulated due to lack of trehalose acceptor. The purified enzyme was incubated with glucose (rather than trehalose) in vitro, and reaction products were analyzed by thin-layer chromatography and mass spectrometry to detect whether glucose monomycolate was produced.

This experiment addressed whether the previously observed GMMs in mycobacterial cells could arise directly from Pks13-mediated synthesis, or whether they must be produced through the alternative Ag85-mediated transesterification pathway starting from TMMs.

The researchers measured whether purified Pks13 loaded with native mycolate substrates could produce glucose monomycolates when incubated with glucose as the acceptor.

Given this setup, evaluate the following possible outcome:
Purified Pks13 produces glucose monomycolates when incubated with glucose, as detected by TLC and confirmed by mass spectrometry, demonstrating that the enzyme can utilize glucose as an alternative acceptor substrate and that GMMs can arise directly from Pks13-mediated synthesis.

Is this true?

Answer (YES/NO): NO